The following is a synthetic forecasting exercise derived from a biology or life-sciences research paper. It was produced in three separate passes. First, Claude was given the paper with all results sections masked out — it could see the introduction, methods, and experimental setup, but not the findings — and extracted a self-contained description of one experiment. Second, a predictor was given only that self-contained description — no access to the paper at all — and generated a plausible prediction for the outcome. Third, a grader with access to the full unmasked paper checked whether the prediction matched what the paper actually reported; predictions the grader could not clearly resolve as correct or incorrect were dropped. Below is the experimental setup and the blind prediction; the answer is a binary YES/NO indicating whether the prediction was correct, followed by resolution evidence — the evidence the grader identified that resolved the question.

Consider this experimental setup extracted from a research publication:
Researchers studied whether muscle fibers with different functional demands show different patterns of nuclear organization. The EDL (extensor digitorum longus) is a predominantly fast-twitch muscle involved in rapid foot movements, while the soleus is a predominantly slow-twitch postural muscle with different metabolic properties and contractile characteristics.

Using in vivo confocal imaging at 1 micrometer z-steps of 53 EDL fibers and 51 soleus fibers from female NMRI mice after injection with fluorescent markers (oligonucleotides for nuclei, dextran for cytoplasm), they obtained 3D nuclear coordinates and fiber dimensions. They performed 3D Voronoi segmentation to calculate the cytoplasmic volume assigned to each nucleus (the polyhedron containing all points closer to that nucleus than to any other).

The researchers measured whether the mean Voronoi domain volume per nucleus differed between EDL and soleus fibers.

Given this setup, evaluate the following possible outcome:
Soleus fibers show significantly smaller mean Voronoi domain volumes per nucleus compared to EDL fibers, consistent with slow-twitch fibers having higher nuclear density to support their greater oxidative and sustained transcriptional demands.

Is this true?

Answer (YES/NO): YES